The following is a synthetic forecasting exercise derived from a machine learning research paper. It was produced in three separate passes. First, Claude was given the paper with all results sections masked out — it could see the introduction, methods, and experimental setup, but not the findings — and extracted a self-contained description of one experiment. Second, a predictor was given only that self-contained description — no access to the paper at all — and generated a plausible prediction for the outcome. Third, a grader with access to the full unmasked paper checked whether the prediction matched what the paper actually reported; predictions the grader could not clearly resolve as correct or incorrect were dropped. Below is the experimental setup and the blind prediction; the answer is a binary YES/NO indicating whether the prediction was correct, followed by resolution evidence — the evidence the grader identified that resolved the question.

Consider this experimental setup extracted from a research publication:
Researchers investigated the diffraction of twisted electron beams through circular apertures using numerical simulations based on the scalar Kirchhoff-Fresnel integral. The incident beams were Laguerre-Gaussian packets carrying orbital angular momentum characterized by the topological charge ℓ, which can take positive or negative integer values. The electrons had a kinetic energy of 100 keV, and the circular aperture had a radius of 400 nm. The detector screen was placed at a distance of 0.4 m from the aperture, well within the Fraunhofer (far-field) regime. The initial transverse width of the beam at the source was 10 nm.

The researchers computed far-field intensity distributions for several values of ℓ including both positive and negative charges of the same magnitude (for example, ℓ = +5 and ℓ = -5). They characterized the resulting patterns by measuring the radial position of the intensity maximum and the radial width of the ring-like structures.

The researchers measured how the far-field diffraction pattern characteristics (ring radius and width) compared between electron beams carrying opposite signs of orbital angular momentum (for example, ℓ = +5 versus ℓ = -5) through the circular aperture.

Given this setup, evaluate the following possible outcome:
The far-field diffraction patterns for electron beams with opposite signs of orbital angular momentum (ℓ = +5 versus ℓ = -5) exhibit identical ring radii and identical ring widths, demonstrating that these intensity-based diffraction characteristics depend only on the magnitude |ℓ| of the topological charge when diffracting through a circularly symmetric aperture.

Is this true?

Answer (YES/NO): YES